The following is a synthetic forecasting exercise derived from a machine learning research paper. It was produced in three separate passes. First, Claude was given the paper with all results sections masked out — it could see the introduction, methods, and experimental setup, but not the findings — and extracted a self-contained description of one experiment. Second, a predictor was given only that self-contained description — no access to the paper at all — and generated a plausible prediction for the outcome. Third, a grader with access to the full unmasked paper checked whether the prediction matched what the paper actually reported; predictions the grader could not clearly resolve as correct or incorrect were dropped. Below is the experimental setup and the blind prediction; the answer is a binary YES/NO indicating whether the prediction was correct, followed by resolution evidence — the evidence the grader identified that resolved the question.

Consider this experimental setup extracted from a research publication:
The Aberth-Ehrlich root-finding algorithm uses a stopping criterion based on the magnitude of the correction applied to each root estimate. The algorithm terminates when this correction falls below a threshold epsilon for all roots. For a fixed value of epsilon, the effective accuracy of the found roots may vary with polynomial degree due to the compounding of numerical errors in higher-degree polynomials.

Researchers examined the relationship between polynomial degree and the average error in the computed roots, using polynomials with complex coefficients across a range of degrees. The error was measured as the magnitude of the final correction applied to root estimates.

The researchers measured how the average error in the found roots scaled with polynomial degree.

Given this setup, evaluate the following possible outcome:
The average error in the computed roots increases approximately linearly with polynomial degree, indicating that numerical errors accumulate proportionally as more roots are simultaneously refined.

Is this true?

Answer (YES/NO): NO